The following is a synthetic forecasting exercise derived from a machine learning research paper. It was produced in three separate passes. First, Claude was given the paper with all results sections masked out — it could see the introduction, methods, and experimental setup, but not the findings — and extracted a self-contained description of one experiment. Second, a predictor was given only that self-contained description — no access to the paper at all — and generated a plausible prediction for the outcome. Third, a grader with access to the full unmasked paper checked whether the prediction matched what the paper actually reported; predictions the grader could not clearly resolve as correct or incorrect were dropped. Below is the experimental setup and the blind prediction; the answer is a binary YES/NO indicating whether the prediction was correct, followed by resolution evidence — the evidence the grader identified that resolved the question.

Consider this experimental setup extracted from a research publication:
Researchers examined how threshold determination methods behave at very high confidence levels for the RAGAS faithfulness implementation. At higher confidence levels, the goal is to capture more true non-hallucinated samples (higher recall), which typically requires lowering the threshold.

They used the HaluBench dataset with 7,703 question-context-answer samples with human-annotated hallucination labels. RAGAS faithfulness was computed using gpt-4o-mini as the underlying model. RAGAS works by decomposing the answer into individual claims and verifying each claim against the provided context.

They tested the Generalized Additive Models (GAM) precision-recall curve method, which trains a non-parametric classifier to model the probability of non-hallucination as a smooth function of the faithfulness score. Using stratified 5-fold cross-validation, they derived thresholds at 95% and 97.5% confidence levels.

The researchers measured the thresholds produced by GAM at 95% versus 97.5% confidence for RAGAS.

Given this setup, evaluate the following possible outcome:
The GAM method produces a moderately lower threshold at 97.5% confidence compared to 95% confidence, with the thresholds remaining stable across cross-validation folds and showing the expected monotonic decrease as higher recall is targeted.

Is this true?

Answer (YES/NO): NO